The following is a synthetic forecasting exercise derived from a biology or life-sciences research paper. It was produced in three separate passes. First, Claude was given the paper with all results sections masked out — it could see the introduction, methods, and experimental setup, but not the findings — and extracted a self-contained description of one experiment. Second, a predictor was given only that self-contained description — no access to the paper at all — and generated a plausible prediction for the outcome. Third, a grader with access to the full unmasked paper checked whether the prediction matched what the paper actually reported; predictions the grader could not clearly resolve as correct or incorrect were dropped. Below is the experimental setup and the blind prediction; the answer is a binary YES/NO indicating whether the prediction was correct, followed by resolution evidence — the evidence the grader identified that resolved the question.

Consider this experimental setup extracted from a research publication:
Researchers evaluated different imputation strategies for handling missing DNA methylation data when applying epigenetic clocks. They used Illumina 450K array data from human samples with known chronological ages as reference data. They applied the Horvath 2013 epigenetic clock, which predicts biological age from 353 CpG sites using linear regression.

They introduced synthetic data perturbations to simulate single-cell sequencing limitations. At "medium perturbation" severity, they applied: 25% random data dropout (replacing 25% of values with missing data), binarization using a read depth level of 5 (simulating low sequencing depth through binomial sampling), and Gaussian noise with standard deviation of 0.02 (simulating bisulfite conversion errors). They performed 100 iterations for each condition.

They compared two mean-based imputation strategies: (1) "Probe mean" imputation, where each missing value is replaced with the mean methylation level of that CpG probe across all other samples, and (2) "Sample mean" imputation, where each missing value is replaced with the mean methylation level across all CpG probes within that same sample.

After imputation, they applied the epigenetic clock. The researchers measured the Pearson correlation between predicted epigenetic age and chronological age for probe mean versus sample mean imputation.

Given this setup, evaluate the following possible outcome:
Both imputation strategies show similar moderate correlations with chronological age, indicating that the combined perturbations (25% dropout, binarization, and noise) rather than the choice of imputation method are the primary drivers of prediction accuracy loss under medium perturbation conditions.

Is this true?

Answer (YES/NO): NO